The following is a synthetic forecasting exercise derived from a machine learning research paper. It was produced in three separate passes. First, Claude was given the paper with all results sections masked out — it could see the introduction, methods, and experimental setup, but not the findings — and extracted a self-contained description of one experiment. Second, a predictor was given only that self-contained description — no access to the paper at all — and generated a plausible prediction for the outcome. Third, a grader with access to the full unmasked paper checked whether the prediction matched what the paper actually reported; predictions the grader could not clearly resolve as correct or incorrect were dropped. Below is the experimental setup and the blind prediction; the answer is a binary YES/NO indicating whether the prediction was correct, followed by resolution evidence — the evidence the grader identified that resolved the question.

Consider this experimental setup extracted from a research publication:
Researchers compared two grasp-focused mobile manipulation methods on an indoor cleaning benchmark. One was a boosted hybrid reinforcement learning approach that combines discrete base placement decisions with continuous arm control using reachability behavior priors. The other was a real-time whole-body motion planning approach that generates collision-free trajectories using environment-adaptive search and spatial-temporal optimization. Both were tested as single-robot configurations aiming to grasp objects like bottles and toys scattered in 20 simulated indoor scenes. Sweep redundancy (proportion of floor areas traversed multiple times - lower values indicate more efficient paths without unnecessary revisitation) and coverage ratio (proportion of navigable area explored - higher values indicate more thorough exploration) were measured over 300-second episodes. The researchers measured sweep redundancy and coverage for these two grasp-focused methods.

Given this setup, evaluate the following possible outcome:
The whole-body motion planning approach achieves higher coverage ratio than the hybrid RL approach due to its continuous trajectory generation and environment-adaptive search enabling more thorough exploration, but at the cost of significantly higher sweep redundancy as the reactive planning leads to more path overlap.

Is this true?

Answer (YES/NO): YES